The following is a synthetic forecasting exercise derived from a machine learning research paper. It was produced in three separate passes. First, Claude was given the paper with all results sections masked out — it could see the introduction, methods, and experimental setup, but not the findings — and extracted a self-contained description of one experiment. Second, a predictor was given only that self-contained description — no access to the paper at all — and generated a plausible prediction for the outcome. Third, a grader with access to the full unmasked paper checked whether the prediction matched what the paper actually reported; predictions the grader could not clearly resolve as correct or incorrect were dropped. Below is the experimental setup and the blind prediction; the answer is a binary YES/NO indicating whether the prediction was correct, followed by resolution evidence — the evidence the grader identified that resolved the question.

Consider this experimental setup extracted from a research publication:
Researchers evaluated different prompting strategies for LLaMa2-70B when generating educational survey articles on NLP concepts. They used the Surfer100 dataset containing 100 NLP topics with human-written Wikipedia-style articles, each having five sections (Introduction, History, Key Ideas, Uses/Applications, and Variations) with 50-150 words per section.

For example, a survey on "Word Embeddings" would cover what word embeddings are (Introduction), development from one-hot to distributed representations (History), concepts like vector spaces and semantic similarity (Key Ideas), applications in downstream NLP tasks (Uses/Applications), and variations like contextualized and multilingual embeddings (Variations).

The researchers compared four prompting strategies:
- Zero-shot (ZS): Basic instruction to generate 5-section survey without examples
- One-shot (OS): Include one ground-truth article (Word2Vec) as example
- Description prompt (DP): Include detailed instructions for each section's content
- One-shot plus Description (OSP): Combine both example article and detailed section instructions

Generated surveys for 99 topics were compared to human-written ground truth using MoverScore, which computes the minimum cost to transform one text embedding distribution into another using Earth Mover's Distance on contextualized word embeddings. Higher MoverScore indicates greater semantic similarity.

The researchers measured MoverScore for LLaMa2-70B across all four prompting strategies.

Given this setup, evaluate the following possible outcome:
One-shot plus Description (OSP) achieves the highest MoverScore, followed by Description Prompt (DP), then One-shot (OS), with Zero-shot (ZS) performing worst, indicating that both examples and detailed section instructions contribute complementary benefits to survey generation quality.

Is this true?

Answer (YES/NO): NO